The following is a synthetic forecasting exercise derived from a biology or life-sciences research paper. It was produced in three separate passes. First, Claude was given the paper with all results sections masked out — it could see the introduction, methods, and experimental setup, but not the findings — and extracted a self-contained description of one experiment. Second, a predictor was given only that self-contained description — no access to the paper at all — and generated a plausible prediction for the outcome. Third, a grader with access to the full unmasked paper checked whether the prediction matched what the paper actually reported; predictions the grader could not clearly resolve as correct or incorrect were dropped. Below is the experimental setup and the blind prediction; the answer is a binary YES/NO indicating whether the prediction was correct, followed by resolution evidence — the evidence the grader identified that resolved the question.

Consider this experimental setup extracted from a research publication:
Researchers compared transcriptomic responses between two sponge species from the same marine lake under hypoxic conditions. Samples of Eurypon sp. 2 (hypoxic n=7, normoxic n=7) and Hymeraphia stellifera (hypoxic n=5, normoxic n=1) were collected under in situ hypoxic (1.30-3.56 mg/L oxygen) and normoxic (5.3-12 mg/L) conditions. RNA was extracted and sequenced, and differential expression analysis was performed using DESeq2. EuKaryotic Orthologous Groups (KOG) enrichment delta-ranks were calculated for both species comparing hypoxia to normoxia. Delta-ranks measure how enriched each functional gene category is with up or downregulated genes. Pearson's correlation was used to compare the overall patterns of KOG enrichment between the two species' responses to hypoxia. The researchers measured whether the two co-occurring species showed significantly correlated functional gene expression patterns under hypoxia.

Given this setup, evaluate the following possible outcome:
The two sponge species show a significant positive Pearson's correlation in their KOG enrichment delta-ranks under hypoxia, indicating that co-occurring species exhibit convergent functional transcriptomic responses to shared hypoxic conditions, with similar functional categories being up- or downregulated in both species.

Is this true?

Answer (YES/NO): NO